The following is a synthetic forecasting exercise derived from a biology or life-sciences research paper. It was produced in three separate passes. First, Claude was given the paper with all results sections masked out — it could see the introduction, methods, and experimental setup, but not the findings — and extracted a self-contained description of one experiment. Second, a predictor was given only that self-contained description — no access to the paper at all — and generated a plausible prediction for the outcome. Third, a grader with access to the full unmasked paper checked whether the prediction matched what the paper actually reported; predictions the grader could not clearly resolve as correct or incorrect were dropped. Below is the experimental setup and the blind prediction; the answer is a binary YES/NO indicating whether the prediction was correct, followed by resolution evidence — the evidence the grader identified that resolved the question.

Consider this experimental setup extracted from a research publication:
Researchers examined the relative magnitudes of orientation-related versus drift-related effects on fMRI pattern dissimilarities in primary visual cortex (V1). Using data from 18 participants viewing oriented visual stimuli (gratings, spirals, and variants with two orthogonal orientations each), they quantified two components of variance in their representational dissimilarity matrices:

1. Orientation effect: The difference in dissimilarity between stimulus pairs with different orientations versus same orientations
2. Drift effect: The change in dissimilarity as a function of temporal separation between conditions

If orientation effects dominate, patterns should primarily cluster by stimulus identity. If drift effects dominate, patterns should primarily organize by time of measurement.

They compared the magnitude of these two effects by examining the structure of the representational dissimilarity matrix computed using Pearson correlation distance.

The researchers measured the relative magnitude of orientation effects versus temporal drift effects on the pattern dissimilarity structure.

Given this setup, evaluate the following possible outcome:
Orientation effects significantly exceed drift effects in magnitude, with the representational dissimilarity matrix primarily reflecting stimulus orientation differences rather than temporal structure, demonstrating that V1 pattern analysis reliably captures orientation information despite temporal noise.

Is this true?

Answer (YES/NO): NO